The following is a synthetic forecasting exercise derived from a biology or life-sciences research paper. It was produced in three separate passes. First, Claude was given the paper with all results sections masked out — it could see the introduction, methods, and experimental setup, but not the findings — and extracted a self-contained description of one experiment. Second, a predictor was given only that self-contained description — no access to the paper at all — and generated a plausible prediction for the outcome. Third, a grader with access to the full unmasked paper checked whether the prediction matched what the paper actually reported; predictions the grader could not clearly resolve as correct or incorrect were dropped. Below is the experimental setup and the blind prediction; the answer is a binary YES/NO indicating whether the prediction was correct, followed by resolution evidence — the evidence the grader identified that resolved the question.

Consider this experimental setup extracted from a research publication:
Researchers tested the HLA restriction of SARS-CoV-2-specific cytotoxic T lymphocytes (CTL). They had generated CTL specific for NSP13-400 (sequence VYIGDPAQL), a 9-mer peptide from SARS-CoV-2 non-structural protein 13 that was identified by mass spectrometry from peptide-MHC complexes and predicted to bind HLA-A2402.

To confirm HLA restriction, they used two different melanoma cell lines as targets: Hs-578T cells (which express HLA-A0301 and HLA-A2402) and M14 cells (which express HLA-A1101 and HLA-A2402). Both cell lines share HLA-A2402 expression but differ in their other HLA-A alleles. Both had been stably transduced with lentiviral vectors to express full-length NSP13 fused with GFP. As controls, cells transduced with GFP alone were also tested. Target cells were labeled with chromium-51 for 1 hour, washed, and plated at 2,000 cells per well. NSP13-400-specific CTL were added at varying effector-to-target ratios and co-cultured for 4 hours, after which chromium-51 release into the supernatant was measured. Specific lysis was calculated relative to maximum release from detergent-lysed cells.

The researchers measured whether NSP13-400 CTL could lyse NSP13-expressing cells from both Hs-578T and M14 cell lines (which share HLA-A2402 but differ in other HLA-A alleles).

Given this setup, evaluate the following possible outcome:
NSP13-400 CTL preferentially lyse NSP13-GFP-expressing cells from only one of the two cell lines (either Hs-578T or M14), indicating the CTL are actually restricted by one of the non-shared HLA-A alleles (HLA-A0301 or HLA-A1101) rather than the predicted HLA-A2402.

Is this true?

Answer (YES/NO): NO